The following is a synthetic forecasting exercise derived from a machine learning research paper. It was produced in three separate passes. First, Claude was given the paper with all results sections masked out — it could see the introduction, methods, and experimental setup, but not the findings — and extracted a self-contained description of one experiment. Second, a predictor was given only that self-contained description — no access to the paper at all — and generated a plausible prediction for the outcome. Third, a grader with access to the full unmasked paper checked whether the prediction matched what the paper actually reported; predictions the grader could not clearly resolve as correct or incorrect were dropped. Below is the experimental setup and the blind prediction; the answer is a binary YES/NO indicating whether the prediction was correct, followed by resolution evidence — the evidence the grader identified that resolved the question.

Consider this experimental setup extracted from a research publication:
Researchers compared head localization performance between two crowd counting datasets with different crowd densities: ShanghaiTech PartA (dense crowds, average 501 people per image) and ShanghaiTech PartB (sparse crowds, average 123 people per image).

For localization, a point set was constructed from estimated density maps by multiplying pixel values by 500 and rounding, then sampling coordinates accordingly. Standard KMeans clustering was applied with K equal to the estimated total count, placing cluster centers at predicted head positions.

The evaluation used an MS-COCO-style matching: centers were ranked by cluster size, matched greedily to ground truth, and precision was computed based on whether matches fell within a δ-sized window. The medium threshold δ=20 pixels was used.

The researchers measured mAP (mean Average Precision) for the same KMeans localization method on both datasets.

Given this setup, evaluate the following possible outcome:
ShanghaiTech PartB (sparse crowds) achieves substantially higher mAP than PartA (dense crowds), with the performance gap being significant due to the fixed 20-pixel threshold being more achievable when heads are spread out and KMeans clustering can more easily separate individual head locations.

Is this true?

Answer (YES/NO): NO